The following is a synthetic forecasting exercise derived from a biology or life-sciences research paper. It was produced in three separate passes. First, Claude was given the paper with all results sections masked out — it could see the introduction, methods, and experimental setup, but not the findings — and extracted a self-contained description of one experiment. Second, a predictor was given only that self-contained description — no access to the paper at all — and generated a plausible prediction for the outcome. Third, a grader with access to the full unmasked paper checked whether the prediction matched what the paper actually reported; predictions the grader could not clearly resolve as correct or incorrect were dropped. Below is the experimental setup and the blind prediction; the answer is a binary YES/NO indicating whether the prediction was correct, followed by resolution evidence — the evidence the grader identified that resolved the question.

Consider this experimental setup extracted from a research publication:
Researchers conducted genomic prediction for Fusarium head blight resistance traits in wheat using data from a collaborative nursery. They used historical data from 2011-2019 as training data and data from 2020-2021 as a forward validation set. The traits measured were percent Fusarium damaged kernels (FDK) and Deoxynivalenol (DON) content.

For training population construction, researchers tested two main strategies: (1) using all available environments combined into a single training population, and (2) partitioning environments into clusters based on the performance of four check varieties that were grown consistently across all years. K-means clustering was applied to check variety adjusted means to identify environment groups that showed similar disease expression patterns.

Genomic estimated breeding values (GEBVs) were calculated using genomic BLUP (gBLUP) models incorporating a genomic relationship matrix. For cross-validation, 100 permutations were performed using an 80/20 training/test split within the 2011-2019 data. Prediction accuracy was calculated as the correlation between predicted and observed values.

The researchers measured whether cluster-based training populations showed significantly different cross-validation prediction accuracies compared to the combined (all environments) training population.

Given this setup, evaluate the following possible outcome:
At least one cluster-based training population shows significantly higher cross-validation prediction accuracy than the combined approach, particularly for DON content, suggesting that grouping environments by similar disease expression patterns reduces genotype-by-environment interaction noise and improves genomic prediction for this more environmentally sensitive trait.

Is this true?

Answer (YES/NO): NO